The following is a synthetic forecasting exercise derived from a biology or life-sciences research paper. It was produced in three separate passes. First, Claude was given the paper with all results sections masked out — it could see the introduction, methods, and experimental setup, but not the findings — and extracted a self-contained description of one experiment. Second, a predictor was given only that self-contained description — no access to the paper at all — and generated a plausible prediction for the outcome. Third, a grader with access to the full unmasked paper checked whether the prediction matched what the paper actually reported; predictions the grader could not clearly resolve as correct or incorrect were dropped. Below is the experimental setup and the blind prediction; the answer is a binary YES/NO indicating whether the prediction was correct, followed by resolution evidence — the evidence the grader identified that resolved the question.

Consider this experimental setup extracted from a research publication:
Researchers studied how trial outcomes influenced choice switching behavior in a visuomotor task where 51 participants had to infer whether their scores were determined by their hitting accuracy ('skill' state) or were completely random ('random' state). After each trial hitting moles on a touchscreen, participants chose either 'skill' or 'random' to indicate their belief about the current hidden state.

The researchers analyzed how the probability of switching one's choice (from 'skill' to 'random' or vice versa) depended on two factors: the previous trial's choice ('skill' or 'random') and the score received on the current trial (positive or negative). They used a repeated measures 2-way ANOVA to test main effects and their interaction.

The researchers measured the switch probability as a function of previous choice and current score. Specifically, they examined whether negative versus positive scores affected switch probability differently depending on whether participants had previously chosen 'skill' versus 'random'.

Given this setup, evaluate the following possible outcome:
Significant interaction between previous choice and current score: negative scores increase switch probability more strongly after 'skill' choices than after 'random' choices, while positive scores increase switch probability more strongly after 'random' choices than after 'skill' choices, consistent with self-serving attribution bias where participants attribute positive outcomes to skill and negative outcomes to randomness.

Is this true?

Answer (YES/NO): YES